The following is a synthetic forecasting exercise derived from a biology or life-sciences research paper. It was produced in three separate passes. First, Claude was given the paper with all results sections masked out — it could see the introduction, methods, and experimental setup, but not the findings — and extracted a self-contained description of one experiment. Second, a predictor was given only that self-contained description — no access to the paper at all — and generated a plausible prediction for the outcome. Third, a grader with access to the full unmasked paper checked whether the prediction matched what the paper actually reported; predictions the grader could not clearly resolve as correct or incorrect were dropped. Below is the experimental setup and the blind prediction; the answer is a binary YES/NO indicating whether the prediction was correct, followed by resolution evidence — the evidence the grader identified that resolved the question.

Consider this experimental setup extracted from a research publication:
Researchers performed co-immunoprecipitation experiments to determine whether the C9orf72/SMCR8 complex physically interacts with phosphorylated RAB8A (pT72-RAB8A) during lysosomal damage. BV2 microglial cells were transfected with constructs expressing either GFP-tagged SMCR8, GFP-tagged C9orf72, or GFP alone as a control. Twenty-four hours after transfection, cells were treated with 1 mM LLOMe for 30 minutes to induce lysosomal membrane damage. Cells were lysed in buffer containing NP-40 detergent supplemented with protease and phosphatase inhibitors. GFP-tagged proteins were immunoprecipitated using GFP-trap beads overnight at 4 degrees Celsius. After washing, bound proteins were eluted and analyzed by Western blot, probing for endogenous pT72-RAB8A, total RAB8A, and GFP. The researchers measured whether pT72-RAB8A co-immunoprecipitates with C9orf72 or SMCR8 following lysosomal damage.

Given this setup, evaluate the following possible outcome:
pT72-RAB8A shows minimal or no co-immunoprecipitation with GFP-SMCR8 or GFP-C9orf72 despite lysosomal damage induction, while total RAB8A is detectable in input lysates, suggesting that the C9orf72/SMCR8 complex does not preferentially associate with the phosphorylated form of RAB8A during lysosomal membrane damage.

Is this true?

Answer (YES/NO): NO